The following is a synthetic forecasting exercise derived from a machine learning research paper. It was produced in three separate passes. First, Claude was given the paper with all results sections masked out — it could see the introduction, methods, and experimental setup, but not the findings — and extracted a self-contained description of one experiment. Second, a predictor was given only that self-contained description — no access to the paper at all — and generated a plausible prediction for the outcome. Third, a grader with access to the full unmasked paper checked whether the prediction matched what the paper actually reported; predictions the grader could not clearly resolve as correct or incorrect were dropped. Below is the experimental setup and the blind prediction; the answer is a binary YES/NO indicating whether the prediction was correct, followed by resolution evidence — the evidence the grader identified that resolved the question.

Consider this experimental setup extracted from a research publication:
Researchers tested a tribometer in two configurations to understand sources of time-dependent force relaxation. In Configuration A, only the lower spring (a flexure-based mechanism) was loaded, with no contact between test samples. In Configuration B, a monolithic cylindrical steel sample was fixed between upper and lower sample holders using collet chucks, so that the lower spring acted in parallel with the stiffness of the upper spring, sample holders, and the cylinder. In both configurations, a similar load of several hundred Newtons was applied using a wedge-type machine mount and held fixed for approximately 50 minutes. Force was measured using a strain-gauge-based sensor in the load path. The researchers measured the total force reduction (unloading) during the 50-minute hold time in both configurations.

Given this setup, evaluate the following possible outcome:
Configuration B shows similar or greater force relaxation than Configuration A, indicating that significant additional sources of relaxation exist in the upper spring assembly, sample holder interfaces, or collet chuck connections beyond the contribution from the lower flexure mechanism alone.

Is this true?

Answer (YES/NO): YES